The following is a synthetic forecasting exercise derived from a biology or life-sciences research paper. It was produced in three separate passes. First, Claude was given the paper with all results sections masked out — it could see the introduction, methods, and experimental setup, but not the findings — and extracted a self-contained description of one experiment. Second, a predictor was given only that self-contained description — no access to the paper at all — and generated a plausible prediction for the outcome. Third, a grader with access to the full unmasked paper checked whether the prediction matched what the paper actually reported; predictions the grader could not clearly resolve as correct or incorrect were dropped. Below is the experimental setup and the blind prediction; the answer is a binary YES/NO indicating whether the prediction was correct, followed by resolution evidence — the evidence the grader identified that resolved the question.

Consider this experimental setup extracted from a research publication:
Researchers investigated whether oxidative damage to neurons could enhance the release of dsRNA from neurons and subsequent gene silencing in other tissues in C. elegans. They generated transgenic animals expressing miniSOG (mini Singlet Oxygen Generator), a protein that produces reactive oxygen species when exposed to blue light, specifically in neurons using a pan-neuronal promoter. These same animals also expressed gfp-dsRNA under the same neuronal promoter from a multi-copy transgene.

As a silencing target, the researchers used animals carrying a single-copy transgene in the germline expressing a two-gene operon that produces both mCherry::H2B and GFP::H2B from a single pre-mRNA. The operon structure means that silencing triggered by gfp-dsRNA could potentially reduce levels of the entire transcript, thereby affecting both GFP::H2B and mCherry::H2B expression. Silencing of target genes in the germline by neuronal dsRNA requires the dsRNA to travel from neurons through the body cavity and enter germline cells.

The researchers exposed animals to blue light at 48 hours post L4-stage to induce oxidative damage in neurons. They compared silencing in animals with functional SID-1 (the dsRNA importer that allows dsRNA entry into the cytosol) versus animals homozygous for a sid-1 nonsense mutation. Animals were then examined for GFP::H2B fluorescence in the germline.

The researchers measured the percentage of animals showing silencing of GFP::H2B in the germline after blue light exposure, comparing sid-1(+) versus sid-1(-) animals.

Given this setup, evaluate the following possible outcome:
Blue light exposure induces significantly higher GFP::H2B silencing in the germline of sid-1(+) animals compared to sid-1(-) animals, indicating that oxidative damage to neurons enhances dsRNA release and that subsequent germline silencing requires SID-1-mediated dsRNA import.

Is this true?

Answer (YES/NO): YES